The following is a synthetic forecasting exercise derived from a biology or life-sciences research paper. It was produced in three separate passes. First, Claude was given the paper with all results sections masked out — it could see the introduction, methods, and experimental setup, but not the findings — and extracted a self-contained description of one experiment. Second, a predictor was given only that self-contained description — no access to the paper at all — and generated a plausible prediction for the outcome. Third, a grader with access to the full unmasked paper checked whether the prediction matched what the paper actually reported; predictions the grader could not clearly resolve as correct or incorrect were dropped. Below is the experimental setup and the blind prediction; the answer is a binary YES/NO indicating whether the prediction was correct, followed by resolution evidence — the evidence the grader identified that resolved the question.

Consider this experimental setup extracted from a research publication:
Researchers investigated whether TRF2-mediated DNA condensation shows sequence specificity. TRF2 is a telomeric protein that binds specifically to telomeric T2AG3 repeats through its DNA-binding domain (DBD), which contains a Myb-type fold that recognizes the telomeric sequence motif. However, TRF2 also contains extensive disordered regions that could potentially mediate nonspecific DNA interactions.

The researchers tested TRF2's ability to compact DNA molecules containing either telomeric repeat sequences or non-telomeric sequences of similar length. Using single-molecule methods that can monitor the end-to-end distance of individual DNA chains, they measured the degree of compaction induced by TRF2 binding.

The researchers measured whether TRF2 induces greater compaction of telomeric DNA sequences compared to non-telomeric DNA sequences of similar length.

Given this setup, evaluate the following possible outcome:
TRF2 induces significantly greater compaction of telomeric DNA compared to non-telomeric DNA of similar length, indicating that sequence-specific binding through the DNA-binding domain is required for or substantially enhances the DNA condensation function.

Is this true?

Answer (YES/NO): NO